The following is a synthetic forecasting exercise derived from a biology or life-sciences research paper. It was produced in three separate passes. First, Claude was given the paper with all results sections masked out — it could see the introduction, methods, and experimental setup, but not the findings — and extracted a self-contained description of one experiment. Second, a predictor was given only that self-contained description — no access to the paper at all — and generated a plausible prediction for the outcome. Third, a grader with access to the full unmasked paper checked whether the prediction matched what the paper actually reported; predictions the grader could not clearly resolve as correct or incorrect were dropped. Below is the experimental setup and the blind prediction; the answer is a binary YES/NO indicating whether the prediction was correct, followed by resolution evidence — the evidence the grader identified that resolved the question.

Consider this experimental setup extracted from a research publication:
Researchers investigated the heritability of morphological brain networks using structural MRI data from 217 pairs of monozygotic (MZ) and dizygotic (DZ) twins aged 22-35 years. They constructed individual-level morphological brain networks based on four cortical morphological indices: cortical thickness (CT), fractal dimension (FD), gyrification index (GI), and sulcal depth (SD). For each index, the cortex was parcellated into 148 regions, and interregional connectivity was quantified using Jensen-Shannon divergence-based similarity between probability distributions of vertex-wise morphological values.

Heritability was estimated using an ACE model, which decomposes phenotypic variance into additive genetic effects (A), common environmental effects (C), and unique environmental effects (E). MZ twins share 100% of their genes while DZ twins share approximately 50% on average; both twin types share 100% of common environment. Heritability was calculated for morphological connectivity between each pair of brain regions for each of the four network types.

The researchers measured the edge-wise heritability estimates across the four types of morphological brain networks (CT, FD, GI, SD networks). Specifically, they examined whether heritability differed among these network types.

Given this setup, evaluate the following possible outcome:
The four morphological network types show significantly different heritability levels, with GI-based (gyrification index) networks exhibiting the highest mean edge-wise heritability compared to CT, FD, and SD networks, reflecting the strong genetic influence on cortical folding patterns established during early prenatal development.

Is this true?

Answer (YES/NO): NO